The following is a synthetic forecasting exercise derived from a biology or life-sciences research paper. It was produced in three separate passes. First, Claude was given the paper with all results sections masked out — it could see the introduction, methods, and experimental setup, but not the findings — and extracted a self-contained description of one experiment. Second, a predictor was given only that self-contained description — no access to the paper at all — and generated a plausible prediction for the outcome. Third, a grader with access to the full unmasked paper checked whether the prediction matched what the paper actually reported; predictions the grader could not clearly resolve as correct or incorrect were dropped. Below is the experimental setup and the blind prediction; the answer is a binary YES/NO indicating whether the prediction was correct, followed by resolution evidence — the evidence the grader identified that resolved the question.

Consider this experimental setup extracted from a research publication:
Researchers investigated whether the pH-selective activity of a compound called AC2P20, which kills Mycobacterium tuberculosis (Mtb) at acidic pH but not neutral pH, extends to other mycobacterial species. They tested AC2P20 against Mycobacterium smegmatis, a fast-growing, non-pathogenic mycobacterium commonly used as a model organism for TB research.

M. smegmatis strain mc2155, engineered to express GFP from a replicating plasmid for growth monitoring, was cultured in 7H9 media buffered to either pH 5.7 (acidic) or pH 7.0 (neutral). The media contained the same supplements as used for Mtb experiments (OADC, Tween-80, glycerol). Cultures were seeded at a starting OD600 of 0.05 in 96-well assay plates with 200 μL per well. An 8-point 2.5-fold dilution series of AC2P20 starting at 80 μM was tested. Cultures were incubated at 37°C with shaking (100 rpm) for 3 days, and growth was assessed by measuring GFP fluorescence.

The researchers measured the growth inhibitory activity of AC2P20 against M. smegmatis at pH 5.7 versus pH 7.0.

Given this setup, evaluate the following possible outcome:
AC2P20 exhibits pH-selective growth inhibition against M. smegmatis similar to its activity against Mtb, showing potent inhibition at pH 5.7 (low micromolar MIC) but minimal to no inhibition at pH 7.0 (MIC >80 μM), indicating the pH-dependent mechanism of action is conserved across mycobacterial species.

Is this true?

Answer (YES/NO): NO